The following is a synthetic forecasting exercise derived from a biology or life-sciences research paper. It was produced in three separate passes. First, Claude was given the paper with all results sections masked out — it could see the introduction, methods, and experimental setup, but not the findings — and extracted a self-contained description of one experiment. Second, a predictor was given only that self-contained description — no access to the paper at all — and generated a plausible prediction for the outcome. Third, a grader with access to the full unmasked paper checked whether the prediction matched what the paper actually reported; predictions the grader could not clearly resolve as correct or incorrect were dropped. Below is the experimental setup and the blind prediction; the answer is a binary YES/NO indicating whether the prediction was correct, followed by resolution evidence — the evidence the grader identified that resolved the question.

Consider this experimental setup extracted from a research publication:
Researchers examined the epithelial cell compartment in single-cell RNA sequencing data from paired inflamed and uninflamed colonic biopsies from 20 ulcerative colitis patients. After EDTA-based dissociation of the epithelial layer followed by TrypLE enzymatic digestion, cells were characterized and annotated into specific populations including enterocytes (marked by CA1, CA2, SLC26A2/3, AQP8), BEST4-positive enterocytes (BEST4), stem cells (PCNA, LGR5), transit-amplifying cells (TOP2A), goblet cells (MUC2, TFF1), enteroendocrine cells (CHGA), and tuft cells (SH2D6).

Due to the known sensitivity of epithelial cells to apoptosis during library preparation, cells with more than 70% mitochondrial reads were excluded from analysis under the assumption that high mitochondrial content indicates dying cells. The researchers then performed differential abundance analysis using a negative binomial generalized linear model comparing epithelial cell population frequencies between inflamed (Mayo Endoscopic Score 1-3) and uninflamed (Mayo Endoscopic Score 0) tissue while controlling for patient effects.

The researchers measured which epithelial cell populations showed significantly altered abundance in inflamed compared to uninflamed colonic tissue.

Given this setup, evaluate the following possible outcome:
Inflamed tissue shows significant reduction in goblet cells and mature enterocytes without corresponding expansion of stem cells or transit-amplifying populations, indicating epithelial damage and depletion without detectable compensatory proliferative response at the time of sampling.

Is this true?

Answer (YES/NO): NO